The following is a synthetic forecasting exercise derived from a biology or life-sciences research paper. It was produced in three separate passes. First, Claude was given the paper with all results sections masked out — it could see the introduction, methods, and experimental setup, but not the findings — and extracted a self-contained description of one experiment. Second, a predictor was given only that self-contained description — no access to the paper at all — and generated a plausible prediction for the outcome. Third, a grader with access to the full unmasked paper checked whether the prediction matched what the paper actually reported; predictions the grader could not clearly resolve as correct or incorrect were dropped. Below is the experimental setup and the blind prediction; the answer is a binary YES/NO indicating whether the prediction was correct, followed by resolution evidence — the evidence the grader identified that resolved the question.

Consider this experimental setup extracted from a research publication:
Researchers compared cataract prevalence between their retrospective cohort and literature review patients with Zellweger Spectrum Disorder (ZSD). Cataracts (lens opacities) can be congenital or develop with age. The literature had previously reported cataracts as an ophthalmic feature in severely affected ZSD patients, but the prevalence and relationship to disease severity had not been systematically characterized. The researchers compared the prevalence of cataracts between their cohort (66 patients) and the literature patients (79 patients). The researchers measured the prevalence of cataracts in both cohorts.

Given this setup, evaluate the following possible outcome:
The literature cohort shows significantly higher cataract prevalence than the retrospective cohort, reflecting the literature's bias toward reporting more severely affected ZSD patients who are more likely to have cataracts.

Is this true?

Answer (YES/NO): NO